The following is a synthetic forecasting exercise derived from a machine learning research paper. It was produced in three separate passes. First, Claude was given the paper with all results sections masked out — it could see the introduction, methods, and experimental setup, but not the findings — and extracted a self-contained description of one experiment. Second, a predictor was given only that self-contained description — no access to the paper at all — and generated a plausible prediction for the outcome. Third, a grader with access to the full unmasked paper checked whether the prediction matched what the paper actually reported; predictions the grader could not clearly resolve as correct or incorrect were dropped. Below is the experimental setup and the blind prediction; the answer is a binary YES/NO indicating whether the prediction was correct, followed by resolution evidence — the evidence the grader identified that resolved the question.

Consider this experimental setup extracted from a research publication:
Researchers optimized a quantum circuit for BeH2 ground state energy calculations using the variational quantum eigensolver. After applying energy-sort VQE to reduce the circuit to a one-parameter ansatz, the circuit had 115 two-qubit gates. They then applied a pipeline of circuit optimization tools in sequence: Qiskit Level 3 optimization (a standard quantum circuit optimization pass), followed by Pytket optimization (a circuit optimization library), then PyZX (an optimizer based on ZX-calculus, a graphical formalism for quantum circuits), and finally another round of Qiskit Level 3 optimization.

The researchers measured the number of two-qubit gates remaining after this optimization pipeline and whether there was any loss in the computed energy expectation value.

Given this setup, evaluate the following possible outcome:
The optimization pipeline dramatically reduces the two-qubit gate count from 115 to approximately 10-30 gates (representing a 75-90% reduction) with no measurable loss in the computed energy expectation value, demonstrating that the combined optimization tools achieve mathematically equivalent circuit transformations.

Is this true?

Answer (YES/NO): NO